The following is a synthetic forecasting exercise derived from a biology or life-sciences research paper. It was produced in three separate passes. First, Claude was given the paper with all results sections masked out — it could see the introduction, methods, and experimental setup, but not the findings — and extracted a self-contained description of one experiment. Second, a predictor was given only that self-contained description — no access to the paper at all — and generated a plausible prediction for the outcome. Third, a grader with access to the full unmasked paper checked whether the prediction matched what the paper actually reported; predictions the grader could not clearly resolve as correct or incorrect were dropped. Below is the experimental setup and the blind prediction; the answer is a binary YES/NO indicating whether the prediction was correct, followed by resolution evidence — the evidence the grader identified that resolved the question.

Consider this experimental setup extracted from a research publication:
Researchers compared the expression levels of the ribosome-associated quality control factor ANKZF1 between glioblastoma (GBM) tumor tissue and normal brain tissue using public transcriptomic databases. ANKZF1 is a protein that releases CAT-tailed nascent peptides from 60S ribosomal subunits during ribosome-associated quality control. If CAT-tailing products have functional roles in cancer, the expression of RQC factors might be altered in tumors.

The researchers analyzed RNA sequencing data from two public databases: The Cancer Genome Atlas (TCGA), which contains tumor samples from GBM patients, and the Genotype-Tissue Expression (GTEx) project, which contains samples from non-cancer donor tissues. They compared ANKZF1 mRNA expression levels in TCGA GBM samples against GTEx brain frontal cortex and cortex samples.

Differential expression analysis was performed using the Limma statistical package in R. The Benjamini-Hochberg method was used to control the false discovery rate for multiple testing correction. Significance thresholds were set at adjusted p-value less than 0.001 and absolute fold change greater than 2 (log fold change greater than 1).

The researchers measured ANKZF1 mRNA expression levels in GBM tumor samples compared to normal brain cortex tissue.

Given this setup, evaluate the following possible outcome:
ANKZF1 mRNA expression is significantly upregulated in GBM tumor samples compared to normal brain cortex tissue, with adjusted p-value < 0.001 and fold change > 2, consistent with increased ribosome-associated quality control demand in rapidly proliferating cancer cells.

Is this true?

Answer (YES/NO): NO